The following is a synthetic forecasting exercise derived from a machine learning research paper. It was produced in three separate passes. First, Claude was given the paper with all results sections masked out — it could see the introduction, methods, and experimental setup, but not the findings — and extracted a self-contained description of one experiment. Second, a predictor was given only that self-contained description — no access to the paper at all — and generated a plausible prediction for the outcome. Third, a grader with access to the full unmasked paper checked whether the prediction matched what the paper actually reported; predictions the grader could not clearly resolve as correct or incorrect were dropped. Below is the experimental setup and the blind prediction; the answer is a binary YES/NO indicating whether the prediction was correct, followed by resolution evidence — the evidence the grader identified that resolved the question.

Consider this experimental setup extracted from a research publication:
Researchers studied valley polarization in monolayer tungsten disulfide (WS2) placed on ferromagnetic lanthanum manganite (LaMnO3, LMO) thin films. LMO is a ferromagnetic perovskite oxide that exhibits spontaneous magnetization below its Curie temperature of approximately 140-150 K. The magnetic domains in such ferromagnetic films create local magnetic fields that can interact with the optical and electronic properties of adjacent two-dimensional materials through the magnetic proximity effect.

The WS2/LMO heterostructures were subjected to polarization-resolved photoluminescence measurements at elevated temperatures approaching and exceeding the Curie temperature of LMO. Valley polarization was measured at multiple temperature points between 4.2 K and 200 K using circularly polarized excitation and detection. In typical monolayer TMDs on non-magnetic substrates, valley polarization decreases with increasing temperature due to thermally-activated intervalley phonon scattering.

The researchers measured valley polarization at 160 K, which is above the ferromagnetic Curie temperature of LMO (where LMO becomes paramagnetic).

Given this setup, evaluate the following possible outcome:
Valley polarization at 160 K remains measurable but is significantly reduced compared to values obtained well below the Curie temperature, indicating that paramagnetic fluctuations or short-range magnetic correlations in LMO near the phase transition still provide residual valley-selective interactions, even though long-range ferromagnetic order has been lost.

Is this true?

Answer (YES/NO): NO